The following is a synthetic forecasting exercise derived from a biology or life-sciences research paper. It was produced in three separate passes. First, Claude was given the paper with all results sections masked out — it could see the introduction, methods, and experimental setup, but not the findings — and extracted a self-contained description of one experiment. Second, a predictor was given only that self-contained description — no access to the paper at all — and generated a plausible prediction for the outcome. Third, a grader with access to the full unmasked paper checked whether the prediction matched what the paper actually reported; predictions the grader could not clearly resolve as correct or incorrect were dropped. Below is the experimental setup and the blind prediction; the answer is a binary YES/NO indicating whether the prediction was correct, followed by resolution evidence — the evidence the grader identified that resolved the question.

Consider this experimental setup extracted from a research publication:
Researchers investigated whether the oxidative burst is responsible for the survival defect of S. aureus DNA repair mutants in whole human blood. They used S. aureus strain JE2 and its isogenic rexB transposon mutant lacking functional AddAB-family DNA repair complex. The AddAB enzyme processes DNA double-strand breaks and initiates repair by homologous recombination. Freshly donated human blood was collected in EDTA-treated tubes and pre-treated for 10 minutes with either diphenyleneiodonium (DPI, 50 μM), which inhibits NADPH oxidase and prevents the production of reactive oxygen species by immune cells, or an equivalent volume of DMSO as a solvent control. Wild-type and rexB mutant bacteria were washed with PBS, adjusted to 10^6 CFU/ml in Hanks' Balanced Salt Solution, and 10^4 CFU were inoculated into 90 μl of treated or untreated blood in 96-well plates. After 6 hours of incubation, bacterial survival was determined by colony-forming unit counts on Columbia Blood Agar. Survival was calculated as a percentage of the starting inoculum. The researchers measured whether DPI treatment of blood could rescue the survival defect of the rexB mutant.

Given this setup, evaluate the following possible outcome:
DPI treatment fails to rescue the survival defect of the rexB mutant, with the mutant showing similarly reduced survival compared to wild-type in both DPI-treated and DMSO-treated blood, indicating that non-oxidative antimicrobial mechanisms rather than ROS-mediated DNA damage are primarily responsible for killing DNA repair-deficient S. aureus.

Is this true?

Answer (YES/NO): NO